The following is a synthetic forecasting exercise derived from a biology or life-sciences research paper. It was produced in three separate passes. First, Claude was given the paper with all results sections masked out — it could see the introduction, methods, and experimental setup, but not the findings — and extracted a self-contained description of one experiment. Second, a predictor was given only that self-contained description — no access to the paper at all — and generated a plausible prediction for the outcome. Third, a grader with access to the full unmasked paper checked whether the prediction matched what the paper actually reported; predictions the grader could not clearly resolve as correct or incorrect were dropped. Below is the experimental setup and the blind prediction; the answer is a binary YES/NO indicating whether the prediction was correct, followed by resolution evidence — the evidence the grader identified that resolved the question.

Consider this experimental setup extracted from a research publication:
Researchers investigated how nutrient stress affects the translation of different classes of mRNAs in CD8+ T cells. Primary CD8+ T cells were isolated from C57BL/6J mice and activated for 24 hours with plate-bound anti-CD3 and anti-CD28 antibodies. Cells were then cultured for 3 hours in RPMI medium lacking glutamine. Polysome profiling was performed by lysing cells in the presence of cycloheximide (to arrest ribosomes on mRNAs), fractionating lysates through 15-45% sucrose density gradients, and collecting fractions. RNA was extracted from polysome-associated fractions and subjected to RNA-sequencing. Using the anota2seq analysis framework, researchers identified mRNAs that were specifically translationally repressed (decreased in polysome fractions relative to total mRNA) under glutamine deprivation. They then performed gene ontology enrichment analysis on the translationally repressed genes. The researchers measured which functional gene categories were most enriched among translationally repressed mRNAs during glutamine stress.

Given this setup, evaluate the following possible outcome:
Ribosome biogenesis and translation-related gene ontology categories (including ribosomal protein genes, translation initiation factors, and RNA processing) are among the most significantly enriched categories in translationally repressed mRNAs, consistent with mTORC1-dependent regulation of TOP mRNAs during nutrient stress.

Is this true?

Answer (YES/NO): YES